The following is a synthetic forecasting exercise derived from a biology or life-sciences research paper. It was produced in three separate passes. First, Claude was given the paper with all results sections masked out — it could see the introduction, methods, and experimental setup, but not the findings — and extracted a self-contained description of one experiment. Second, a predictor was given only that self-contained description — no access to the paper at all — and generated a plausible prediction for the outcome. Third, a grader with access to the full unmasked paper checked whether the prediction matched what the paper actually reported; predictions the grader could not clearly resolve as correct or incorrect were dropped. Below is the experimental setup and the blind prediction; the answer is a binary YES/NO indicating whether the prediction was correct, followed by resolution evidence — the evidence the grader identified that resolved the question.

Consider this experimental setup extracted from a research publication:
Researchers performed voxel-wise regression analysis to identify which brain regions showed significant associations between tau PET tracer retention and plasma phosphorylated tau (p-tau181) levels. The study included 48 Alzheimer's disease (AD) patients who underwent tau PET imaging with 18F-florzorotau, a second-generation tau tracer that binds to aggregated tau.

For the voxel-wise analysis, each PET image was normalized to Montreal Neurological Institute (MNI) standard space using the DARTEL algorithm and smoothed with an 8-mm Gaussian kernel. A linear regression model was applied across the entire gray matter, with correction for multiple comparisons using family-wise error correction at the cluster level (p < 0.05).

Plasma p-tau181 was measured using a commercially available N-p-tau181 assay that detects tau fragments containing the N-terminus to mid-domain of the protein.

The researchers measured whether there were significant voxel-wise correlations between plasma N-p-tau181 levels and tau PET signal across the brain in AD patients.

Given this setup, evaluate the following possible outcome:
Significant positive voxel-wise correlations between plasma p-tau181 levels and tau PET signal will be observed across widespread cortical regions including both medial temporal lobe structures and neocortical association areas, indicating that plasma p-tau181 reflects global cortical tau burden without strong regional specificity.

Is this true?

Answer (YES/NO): NO